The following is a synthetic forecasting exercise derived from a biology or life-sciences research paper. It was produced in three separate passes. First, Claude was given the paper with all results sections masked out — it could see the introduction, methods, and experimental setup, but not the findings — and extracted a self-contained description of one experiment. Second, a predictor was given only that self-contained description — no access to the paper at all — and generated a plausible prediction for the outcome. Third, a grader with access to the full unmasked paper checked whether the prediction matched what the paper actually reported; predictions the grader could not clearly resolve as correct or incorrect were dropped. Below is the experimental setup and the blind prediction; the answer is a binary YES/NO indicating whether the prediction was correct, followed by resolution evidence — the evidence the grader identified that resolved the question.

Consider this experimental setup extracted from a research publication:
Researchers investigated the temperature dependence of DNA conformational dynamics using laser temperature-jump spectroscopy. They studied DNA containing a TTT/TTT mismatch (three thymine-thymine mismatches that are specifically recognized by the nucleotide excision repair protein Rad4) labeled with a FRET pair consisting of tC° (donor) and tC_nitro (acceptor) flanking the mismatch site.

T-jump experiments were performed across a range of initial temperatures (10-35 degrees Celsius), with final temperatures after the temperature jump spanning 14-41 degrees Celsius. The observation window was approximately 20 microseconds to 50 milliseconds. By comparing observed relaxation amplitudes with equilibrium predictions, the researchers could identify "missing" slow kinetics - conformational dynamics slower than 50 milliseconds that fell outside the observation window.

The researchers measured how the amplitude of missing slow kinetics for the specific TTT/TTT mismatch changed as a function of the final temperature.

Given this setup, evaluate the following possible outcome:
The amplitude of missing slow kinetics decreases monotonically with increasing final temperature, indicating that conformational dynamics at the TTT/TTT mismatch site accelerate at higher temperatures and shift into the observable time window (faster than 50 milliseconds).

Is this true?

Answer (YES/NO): NO